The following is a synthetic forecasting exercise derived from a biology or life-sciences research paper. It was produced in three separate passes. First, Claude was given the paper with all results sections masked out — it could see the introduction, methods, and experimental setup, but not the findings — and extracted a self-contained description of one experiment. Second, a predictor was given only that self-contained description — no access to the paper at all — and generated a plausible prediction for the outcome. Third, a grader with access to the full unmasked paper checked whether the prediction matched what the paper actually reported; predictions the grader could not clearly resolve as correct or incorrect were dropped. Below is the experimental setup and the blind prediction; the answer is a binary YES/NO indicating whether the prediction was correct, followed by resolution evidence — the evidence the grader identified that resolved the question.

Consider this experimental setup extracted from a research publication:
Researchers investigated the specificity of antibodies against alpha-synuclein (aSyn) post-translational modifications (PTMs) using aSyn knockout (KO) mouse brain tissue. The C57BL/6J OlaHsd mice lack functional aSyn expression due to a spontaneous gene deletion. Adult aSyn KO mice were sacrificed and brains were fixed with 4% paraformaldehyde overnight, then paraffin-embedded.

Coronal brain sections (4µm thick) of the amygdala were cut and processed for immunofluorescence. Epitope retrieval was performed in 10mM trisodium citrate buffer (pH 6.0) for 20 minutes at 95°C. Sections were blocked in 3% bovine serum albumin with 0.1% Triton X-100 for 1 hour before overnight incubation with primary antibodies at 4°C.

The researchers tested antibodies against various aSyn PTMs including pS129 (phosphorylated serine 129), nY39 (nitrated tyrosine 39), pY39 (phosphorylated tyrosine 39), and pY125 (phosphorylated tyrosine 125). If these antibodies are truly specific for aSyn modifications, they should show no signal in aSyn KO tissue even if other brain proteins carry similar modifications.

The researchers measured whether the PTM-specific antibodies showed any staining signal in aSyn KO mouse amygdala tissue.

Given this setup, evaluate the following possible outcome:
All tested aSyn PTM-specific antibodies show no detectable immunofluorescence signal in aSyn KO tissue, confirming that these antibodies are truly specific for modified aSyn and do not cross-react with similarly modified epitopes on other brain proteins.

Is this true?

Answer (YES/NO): NO